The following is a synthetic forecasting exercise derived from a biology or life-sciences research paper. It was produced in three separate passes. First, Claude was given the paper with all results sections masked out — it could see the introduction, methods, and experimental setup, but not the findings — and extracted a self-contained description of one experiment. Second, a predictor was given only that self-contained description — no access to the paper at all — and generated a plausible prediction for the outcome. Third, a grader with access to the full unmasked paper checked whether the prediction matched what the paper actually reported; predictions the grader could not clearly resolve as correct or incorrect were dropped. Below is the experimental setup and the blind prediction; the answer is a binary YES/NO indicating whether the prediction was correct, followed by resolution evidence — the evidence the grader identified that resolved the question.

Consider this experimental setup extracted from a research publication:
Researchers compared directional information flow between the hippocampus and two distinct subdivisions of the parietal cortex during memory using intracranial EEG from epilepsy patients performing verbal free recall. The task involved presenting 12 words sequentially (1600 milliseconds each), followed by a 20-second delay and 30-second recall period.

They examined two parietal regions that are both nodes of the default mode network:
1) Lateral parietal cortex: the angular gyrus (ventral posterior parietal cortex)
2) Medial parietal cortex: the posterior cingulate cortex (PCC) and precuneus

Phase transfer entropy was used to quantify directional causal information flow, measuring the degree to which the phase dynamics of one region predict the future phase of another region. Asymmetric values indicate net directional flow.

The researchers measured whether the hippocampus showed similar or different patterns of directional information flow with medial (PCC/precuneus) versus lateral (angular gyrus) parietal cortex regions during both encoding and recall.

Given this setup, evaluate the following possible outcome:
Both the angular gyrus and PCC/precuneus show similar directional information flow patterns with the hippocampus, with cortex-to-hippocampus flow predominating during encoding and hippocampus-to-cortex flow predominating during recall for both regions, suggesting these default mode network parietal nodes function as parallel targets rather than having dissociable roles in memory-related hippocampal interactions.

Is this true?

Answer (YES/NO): NO